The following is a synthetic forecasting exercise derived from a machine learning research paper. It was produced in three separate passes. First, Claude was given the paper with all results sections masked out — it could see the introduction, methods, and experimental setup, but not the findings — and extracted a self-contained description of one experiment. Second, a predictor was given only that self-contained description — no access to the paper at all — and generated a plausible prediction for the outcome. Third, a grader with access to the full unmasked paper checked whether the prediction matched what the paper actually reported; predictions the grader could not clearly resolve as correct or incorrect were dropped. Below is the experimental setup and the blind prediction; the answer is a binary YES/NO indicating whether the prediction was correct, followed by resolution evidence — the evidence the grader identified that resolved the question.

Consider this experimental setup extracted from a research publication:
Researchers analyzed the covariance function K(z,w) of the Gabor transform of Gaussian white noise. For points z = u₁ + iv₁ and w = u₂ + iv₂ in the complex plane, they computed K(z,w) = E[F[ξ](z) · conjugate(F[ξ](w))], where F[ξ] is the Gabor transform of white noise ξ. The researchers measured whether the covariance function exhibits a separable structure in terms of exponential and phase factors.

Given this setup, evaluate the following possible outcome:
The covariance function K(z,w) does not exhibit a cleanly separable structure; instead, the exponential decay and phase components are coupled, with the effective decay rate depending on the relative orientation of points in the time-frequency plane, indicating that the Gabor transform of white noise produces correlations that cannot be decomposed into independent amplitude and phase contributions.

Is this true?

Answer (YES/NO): NO